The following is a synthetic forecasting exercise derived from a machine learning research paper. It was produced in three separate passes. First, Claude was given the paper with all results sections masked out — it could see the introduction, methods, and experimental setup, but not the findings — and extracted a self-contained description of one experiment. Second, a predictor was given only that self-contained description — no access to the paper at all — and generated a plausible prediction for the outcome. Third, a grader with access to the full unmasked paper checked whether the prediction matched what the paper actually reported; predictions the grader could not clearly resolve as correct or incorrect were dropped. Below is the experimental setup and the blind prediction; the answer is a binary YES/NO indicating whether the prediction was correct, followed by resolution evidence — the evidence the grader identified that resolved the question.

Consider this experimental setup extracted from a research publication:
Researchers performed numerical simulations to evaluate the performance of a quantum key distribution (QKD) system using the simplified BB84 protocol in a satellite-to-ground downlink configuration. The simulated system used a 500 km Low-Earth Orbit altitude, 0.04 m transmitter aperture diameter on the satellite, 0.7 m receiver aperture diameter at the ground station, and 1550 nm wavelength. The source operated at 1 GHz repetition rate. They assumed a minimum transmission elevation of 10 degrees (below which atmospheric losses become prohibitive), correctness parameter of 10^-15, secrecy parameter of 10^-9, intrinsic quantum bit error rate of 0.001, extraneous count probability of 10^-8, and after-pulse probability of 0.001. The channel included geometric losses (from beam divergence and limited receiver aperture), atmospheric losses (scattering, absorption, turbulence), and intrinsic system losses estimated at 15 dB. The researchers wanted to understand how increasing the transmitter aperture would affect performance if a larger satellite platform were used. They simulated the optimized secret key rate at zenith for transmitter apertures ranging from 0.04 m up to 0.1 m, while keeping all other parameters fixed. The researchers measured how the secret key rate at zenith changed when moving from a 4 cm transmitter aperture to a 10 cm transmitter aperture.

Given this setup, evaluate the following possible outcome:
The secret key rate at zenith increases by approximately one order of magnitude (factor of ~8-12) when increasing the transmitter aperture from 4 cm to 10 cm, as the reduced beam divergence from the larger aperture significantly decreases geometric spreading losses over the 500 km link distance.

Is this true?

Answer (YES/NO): YES